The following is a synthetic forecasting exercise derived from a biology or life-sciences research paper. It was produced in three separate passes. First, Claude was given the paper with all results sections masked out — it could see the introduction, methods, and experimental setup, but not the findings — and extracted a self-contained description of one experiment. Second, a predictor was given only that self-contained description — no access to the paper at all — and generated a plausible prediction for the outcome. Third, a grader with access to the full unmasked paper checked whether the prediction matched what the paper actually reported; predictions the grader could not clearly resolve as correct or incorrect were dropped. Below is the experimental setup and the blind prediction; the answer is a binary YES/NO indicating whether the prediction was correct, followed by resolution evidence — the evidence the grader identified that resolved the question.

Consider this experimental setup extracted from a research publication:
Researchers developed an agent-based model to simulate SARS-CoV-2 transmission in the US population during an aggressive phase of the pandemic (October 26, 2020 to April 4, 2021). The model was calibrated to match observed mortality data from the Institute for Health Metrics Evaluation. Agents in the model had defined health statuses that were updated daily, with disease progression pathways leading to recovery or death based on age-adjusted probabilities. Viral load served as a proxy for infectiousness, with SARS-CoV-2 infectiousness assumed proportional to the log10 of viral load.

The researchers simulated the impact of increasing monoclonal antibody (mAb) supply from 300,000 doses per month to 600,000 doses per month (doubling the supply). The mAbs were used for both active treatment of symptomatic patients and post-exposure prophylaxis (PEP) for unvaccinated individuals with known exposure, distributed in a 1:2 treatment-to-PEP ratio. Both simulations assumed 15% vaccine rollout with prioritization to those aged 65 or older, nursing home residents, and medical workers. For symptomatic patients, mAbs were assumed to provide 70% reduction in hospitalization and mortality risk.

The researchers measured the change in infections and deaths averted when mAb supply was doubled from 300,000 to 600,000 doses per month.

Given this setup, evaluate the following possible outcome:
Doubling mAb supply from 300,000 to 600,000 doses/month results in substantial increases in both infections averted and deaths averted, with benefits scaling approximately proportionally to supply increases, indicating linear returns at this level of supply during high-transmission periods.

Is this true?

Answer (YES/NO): NO